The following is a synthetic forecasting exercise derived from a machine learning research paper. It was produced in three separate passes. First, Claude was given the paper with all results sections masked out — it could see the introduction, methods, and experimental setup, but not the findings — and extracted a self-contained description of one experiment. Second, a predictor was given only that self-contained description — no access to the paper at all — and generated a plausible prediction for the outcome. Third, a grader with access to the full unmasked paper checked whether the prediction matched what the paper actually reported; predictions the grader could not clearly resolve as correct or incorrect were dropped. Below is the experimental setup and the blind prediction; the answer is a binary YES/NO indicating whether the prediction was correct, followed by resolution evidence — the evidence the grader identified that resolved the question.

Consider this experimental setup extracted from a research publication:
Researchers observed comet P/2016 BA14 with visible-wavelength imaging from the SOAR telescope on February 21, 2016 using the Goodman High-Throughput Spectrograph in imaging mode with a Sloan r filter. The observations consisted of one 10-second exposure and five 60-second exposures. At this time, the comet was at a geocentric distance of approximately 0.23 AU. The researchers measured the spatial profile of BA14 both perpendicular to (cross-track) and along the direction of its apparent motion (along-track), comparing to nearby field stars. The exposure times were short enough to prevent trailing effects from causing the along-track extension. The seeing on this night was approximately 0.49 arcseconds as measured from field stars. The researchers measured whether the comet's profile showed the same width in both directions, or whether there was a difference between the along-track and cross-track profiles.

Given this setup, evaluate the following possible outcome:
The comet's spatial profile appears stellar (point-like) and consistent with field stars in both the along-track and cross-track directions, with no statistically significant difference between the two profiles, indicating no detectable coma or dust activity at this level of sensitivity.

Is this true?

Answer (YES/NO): NO